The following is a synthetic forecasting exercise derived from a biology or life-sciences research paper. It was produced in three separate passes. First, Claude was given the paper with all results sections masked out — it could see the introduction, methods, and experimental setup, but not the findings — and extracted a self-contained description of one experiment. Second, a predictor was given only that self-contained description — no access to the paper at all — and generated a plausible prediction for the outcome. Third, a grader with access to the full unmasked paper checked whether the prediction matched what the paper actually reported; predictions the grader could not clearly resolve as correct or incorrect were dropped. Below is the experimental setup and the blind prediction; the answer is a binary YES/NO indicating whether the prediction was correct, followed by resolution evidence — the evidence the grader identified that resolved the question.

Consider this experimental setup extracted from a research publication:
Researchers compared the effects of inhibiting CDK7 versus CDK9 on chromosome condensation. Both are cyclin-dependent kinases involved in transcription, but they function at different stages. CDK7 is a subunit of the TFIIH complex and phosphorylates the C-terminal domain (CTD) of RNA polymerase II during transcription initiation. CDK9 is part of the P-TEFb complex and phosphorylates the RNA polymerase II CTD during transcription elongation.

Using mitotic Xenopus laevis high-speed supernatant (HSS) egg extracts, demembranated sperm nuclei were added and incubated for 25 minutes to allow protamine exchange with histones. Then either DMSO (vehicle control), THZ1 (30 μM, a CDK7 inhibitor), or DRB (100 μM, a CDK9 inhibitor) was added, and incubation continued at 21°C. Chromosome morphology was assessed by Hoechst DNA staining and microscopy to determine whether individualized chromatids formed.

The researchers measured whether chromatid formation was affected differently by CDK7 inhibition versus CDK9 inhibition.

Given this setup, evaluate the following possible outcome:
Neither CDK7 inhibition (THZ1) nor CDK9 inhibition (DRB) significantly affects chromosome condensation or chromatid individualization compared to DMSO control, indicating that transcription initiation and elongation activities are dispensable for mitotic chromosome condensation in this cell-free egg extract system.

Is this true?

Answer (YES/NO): YES